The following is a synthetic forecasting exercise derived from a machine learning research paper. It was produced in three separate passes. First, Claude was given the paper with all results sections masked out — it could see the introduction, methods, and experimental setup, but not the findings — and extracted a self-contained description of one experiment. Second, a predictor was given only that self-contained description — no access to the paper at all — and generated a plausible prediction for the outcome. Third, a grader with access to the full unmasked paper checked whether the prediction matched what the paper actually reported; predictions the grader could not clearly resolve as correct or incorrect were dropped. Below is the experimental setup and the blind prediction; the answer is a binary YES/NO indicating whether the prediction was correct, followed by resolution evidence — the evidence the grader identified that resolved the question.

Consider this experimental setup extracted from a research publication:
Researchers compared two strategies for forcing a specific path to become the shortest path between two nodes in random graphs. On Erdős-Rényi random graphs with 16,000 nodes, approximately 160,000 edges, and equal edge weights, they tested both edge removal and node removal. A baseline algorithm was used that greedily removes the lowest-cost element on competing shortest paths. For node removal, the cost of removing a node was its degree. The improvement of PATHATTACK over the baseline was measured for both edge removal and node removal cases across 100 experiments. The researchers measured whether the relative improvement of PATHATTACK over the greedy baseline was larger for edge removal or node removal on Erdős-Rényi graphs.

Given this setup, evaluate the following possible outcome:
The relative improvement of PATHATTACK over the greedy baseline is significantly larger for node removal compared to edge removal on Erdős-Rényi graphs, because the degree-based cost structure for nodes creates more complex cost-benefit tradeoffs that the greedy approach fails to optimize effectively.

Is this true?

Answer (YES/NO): YES